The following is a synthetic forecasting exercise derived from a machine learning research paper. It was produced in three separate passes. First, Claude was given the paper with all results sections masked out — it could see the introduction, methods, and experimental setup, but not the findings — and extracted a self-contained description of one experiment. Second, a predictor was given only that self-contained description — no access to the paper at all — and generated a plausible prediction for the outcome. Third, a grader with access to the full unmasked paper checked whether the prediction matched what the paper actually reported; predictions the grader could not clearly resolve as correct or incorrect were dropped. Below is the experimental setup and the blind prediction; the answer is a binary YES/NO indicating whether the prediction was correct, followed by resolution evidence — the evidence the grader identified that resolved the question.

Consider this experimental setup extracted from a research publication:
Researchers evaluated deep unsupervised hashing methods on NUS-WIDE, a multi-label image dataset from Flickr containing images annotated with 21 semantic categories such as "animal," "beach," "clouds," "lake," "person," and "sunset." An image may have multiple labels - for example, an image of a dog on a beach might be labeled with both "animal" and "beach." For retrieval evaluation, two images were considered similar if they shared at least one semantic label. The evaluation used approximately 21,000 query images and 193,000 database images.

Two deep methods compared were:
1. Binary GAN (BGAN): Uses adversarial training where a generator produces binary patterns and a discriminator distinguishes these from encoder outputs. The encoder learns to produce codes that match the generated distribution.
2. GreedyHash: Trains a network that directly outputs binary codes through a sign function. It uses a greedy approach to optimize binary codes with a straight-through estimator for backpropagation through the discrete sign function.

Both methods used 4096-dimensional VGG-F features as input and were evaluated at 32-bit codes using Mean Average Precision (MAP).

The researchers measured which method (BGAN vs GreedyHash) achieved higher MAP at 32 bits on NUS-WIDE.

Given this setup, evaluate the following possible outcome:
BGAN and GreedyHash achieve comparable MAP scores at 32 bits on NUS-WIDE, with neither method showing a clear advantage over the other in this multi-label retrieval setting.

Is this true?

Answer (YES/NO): NO